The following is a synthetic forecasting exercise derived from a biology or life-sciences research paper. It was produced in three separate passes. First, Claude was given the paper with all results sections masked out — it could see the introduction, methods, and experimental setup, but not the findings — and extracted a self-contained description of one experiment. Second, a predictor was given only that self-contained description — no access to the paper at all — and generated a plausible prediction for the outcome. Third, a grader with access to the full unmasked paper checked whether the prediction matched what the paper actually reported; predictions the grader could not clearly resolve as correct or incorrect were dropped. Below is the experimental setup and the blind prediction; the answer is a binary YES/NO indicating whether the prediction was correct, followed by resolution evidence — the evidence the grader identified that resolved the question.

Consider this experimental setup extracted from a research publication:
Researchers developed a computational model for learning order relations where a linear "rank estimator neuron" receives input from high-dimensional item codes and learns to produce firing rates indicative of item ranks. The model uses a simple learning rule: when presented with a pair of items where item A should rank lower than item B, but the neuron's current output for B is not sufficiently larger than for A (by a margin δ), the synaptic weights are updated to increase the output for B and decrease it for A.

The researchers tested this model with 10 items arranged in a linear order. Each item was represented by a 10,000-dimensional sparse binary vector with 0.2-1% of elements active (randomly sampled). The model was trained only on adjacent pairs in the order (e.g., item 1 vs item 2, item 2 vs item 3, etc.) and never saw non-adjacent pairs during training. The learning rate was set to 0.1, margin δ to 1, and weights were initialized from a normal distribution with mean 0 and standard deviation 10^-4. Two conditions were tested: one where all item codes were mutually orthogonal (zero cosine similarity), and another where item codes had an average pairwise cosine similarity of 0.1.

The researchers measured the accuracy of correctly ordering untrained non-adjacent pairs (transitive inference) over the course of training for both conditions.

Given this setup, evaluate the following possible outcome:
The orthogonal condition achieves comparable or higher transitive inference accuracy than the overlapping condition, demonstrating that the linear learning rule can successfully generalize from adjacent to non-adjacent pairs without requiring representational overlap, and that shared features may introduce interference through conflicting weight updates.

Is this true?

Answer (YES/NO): YES